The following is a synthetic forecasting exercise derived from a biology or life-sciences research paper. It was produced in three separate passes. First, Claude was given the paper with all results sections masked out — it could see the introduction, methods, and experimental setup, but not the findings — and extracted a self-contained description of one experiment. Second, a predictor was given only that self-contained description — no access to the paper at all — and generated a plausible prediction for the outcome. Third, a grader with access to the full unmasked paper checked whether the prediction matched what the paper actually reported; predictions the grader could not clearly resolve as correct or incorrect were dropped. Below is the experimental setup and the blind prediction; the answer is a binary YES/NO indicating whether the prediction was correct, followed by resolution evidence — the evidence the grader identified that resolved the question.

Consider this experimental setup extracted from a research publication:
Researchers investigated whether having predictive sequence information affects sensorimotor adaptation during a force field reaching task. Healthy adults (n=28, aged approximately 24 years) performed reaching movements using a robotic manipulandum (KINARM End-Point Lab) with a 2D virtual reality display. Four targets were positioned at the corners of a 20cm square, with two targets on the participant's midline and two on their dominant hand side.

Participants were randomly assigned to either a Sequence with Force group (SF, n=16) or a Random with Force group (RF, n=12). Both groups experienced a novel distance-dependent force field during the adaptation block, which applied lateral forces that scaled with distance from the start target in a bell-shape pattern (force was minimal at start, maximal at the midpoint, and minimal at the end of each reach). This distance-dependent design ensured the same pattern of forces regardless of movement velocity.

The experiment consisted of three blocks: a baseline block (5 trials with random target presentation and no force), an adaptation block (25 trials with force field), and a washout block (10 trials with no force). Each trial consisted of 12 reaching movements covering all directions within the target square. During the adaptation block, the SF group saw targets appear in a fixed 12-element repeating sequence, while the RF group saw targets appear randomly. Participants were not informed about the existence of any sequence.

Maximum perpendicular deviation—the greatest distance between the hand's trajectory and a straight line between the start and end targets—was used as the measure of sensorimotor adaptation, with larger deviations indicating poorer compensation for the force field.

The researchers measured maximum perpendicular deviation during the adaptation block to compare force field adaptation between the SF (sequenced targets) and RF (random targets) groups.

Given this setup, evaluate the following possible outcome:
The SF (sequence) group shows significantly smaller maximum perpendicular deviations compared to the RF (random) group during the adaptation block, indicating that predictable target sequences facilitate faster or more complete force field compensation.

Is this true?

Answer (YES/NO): NO